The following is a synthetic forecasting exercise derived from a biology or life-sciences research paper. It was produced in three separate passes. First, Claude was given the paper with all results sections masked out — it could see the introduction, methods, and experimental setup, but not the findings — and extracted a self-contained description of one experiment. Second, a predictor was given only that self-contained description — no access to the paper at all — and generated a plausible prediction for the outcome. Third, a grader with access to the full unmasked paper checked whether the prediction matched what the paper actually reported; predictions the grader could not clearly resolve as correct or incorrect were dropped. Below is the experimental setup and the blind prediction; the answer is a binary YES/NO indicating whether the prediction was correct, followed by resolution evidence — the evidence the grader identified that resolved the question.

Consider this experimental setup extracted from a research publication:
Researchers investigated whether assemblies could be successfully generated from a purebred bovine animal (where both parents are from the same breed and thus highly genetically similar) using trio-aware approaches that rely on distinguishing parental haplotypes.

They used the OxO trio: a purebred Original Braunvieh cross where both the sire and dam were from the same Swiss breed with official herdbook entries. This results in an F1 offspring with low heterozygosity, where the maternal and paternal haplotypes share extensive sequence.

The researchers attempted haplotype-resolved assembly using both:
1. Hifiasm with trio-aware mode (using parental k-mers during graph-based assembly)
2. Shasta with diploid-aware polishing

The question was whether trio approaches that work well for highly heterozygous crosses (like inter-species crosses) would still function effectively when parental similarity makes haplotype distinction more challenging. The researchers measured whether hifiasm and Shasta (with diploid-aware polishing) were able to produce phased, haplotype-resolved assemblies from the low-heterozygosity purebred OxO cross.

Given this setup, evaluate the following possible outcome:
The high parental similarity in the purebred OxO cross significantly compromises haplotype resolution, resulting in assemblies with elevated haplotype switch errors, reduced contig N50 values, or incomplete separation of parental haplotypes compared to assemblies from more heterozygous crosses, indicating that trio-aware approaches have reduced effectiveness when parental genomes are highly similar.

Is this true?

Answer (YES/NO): YES